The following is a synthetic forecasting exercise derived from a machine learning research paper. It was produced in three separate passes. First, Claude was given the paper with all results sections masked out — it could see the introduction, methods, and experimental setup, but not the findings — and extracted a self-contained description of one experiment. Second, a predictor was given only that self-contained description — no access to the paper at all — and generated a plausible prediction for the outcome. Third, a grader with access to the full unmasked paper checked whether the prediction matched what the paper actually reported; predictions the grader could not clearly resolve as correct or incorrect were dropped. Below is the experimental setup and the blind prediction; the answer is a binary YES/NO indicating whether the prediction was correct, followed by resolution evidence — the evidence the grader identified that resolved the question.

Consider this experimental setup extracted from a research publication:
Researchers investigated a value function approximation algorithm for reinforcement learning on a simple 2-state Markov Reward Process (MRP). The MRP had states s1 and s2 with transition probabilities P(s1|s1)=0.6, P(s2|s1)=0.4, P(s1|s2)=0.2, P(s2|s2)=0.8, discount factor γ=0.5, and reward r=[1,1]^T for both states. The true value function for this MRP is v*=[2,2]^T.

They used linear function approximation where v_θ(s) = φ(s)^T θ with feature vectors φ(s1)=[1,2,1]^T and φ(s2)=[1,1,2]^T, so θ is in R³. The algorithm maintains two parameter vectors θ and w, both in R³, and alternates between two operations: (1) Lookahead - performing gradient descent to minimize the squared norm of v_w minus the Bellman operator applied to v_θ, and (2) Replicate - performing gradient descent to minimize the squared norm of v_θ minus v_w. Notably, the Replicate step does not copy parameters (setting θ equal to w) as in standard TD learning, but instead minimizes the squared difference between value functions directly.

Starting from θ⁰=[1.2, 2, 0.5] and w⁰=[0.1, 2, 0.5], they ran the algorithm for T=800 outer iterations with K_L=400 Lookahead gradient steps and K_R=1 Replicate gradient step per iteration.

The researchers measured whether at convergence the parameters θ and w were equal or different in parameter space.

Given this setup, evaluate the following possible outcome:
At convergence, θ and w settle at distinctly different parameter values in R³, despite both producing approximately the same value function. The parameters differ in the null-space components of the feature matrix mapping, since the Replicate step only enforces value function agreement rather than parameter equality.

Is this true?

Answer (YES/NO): YES